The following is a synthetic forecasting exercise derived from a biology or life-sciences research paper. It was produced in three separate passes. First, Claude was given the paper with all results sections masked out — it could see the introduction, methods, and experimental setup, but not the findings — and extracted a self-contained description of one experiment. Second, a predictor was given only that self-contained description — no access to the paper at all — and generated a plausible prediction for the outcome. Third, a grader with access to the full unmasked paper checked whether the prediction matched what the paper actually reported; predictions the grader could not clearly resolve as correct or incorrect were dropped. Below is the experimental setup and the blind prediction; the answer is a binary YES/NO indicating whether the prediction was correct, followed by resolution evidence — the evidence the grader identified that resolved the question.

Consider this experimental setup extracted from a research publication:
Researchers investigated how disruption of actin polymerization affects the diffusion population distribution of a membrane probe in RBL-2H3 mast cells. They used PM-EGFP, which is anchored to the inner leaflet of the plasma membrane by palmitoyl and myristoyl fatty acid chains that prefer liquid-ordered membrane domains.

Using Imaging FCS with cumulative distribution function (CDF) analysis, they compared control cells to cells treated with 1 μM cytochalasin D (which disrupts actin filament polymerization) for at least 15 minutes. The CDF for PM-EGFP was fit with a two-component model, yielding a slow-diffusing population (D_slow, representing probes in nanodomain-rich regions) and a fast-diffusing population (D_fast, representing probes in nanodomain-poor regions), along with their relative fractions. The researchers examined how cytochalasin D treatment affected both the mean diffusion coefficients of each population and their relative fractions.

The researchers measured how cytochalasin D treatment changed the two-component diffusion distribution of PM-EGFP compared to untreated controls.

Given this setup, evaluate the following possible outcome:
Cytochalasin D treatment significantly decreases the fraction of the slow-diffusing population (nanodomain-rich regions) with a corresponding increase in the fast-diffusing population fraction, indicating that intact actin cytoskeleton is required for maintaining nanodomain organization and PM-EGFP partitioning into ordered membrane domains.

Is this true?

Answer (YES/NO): NO